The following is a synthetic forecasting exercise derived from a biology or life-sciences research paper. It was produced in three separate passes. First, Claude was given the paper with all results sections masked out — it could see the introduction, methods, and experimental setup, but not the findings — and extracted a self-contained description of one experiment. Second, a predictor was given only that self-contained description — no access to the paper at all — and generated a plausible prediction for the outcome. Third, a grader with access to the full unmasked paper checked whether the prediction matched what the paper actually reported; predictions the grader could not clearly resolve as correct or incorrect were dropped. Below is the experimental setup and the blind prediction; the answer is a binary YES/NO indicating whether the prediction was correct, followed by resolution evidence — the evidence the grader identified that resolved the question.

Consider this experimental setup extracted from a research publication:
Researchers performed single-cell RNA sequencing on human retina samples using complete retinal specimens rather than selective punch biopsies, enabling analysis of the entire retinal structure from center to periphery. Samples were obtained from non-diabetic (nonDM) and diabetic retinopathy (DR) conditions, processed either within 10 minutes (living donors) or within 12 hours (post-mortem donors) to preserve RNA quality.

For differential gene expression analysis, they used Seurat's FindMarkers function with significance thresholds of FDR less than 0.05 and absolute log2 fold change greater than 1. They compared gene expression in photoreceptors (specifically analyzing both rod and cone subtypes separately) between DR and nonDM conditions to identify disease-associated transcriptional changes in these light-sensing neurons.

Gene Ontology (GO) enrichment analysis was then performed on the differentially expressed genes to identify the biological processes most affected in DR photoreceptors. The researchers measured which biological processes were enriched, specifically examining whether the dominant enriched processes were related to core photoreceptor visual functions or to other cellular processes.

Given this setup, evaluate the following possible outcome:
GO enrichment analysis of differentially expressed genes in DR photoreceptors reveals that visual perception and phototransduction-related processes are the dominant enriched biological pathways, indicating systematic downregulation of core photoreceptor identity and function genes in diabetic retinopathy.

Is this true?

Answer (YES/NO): NO